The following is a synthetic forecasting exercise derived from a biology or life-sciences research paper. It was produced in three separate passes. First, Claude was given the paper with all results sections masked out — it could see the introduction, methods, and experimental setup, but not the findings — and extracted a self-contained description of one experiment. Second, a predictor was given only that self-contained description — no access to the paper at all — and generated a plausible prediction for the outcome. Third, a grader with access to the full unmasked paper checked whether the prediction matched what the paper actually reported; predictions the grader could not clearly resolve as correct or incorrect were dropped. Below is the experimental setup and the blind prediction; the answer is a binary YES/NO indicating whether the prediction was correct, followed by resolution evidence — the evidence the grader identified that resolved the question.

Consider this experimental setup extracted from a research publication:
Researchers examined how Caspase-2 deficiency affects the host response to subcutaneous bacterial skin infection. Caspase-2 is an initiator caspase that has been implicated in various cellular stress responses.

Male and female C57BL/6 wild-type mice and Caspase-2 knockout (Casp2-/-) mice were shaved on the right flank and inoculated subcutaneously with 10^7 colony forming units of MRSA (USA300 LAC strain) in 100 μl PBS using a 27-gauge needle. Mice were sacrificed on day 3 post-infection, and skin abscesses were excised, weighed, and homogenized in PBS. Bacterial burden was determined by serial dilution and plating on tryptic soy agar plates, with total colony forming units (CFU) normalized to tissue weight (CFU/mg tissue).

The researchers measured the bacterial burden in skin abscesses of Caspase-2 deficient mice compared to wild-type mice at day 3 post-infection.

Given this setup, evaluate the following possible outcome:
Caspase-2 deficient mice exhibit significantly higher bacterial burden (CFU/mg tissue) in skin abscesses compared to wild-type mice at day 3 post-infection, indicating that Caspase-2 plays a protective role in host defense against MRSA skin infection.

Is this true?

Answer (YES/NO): YES